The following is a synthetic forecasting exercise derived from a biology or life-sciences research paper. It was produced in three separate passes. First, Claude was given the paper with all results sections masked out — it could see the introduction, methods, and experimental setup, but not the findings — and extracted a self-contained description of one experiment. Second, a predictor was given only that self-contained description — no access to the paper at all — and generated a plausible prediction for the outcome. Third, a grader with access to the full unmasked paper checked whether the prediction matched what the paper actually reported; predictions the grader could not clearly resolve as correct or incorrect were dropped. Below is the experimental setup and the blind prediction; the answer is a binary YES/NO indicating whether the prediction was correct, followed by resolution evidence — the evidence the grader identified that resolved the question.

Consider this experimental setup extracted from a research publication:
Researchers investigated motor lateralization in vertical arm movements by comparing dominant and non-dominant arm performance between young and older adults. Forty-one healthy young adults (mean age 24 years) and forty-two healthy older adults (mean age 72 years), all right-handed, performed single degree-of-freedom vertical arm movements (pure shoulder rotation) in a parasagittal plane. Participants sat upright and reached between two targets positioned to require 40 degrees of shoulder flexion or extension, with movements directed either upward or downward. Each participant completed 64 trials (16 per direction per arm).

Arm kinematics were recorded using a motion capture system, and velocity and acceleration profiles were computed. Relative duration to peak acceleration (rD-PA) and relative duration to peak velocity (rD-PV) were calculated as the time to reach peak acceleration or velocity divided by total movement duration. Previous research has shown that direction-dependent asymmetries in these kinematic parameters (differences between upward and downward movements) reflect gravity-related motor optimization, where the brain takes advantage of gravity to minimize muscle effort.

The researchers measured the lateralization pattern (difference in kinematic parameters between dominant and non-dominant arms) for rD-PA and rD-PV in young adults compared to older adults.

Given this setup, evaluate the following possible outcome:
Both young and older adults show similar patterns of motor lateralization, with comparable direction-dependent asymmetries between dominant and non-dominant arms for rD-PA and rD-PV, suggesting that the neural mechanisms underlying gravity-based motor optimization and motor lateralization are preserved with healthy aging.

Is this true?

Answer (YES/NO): NO